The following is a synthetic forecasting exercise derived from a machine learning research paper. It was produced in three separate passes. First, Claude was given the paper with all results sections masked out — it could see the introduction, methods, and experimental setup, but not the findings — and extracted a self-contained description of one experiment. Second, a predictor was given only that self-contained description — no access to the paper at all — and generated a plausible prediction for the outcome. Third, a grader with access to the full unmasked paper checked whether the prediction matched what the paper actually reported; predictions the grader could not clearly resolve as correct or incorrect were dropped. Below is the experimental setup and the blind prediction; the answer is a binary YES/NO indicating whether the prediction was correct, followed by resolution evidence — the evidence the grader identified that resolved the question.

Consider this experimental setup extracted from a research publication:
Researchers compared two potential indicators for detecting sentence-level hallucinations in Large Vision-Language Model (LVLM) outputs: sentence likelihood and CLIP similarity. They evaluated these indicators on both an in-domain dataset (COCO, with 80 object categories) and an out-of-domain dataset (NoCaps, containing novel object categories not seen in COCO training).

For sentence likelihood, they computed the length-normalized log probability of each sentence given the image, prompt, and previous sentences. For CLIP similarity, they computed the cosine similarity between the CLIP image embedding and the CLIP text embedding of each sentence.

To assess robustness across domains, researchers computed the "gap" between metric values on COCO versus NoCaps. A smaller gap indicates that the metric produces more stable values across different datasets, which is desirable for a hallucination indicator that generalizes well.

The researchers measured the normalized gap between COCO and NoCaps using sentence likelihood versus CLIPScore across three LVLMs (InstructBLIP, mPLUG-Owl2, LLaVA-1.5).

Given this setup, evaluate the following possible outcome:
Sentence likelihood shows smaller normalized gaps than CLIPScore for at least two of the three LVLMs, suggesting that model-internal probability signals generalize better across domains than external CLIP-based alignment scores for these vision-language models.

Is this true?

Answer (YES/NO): NO